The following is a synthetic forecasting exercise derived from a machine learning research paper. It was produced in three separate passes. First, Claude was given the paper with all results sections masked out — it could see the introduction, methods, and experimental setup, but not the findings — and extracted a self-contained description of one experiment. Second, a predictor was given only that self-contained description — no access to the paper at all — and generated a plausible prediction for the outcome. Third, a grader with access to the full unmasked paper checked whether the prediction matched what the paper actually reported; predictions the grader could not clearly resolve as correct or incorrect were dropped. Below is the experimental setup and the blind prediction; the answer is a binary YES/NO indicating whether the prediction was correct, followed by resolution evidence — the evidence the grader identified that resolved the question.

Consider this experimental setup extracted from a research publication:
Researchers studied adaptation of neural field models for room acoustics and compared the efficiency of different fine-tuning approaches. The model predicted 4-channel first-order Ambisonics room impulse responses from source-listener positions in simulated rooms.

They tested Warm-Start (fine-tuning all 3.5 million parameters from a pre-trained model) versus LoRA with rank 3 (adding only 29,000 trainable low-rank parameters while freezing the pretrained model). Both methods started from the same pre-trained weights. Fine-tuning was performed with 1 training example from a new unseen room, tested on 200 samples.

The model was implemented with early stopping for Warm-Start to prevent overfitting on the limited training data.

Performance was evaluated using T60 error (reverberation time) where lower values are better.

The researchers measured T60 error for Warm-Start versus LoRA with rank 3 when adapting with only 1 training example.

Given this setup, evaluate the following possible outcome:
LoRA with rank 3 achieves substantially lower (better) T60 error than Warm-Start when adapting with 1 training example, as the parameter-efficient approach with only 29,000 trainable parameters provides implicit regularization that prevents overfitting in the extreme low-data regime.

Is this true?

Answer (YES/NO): NO